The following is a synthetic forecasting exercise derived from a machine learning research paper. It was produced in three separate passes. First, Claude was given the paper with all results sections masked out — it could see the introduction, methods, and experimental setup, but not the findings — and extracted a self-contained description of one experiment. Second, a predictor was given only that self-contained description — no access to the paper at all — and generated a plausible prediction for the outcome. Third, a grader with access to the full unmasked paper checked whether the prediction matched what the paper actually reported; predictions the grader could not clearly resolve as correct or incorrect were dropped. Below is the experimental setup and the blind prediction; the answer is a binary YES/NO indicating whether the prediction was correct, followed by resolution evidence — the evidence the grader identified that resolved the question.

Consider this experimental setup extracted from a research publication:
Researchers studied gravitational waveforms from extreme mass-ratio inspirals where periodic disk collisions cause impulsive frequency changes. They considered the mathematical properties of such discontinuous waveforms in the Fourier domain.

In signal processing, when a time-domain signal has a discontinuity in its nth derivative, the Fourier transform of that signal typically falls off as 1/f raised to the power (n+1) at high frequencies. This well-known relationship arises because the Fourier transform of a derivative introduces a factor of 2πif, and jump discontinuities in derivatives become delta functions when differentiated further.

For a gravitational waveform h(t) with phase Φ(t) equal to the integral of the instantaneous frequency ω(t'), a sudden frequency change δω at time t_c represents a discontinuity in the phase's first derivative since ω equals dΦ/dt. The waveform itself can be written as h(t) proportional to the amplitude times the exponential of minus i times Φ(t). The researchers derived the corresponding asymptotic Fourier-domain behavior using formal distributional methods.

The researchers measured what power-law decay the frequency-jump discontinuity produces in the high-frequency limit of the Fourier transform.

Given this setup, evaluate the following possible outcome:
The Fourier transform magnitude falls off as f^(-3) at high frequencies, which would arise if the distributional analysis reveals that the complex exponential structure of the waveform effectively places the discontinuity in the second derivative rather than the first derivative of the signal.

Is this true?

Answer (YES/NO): NO